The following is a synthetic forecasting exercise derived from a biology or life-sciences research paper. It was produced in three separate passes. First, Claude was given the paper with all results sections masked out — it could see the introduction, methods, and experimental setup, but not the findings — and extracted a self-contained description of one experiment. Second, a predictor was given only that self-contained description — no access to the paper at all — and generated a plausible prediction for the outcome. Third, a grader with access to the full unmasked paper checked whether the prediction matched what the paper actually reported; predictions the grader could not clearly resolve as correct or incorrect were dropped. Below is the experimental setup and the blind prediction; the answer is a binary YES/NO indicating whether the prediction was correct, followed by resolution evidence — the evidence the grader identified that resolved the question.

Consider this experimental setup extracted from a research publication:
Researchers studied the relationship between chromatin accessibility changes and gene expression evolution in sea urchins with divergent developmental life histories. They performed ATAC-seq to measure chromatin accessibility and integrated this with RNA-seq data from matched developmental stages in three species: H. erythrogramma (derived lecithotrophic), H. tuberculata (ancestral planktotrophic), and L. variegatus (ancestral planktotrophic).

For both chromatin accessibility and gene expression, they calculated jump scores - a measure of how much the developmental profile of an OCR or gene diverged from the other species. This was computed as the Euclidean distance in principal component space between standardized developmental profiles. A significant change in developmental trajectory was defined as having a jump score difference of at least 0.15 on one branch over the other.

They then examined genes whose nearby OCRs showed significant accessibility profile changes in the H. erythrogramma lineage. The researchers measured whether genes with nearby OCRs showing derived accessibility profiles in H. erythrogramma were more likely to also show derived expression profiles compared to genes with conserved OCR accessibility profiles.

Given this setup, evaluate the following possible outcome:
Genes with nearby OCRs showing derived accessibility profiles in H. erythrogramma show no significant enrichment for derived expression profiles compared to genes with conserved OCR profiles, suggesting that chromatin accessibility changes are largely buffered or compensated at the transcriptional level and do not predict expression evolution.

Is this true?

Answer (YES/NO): NO